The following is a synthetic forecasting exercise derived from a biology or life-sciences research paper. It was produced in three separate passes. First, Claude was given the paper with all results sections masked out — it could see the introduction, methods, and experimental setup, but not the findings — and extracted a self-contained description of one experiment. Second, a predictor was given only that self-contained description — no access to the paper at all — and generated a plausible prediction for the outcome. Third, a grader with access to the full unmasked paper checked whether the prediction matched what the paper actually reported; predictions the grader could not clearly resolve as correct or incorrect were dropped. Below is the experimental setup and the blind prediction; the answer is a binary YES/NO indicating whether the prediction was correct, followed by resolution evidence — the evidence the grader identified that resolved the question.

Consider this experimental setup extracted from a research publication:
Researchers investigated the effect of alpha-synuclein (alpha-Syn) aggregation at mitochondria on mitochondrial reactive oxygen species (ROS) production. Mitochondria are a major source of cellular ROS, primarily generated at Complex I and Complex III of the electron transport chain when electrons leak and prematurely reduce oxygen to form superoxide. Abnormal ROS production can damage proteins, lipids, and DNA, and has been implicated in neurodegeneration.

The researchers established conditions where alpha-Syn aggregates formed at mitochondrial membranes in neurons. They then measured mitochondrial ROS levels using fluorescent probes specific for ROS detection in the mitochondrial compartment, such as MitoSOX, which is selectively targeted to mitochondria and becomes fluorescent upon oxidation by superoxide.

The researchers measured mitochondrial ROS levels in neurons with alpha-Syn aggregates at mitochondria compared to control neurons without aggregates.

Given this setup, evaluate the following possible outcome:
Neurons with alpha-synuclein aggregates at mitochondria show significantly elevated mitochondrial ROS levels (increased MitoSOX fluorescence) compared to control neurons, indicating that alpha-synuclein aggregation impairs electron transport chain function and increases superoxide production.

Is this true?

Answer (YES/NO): YES